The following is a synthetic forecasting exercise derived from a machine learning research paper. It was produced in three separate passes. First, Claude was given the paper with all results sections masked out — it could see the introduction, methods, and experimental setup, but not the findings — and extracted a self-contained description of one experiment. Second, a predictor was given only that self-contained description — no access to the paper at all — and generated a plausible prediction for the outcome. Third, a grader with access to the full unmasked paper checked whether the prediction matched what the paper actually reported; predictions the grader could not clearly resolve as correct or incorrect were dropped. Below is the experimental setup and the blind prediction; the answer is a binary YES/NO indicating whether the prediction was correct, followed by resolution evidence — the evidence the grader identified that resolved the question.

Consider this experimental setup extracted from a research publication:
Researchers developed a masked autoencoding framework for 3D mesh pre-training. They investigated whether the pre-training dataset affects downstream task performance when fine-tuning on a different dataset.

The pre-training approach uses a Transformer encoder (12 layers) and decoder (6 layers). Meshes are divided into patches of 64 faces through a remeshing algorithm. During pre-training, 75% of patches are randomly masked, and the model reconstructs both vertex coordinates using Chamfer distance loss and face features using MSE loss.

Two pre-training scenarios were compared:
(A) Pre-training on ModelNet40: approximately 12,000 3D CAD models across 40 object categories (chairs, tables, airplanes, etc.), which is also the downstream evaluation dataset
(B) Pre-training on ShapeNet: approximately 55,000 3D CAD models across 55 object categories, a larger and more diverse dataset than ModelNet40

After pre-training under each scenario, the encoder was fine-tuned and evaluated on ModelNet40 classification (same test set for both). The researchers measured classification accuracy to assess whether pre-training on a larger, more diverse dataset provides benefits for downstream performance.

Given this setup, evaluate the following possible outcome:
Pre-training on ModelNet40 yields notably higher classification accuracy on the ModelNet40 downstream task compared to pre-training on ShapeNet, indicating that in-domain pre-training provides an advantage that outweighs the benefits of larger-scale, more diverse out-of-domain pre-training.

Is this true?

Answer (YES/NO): NO